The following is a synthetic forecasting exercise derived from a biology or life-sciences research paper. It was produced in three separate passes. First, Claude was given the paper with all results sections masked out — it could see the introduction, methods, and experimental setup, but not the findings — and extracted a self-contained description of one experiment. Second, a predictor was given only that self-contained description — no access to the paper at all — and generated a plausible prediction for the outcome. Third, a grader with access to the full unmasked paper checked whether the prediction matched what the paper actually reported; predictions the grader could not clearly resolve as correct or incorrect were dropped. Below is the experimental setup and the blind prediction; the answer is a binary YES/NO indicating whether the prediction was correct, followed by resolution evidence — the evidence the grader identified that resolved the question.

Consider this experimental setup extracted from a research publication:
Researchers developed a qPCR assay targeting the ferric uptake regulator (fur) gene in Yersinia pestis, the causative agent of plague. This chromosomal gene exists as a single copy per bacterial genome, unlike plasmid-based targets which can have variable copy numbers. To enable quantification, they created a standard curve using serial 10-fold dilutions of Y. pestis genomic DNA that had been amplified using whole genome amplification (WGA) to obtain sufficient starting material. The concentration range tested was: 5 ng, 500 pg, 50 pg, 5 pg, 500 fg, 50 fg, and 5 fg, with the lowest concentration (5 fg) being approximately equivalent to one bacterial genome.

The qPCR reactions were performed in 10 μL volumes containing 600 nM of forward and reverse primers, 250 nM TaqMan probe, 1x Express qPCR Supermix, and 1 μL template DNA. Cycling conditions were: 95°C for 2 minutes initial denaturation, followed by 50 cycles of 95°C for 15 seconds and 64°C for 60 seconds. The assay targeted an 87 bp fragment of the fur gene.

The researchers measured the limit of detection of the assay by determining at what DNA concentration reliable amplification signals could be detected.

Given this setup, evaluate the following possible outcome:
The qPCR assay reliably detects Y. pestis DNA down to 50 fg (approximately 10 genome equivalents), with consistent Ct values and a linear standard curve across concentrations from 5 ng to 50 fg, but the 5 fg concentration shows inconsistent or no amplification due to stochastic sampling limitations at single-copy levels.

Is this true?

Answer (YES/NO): YES